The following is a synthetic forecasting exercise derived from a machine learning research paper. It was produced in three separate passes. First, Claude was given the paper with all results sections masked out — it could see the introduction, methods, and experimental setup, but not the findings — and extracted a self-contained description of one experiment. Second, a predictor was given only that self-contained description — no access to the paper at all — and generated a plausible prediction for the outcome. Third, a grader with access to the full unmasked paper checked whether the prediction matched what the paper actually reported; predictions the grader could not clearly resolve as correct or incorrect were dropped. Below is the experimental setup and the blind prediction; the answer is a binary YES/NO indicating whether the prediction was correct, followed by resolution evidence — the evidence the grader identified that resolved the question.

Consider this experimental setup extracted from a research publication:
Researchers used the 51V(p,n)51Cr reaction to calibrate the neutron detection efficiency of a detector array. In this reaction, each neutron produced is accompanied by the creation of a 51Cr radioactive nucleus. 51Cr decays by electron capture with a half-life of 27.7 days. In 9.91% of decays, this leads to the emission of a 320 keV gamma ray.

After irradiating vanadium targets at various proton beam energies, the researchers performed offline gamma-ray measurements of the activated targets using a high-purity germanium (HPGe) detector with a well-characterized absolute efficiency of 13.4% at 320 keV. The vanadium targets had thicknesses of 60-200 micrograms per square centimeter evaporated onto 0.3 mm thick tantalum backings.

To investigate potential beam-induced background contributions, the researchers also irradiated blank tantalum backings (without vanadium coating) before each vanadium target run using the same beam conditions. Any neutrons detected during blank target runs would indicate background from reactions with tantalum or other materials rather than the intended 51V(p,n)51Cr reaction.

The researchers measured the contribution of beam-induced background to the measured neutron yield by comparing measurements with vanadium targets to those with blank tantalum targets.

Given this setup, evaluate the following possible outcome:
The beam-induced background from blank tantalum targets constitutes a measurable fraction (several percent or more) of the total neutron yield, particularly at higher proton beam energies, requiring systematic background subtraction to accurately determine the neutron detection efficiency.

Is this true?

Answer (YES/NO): NO